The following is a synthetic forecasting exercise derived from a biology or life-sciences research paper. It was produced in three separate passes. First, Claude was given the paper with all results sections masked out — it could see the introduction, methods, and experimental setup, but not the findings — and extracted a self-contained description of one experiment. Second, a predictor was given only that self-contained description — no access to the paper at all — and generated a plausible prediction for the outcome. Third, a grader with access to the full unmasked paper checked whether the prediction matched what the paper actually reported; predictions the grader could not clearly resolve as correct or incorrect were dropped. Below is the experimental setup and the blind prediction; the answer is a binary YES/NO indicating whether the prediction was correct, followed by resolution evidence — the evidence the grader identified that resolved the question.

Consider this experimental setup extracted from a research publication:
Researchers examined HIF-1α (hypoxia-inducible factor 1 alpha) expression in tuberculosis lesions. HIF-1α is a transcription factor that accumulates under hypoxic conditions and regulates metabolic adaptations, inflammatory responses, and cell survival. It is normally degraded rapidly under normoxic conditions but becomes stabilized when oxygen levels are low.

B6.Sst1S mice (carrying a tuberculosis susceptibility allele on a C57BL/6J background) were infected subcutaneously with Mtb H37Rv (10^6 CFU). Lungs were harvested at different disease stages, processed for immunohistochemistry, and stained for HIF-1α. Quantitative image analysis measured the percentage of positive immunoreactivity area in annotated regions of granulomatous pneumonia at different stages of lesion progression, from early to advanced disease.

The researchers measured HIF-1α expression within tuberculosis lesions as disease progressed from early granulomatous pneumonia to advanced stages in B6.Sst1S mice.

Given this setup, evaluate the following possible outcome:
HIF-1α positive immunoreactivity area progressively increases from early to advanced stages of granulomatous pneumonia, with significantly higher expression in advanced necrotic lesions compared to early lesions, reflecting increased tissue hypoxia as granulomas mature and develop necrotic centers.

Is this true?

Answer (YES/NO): YES